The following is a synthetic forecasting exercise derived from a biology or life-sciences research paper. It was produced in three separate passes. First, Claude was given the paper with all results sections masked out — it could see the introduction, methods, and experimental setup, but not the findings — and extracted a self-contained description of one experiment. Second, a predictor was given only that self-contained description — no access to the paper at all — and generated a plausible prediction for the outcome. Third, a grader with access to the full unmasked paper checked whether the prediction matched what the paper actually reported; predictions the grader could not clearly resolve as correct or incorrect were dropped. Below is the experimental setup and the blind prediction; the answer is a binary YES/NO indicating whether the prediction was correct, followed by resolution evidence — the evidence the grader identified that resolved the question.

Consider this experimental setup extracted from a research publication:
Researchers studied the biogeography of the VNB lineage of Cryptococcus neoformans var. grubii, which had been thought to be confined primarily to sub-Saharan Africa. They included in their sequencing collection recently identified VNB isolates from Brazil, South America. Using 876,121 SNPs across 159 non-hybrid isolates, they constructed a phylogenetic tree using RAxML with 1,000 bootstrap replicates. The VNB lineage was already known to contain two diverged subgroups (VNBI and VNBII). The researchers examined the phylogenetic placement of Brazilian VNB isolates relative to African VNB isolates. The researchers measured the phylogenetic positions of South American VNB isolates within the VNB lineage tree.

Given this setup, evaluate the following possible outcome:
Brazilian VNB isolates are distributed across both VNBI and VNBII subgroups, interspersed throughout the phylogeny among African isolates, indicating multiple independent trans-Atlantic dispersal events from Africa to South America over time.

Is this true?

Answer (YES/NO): NO